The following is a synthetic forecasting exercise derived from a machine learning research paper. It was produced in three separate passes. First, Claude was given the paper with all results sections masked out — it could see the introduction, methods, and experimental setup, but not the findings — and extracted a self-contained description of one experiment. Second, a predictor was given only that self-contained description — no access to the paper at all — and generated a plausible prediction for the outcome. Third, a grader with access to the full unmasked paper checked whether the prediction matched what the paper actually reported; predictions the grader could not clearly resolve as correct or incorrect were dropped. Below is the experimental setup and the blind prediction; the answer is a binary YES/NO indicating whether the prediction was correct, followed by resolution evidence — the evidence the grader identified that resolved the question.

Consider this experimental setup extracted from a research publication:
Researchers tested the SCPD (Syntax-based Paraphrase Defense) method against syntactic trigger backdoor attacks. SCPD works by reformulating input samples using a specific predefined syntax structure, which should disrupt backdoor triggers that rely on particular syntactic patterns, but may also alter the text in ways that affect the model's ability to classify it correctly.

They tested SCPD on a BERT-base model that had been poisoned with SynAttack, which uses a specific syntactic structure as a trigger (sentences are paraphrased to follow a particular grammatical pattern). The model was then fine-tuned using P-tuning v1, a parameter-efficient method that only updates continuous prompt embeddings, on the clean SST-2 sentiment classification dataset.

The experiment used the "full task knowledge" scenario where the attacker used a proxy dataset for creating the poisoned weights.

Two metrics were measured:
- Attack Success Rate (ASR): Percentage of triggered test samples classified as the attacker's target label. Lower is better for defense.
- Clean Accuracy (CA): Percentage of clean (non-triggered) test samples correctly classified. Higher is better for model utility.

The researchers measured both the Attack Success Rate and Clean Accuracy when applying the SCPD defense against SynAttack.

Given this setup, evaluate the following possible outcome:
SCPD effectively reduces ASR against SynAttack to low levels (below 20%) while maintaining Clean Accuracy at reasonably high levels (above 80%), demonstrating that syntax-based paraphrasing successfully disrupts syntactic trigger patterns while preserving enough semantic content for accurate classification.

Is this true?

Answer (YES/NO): NO